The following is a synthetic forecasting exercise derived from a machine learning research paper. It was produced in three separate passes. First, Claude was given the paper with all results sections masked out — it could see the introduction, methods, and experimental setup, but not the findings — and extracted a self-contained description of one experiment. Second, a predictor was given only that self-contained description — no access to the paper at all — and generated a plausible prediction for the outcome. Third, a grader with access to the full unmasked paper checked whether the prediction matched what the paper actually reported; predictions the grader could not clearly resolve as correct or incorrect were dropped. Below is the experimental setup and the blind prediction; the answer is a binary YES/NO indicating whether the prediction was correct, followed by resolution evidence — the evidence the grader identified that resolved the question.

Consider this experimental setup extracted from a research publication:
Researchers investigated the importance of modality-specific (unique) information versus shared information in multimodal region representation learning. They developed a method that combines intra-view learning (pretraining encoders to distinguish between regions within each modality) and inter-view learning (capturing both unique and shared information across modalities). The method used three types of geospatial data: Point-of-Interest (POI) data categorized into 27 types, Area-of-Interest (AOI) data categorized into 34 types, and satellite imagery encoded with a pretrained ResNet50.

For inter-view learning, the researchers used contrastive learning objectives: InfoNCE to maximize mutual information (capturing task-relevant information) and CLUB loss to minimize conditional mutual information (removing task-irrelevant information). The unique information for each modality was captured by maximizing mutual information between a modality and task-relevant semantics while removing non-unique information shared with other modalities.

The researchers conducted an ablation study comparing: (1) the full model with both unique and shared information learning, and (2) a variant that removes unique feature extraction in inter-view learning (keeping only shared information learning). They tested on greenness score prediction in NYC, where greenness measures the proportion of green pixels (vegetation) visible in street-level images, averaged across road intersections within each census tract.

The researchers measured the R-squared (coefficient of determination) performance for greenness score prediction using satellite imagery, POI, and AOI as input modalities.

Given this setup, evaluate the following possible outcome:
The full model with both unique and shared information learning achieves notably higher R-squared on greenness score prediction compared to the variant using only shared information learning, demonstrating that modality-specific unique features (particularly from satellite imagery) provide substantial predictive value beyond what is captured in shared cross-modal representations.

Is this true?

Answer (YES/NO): YES